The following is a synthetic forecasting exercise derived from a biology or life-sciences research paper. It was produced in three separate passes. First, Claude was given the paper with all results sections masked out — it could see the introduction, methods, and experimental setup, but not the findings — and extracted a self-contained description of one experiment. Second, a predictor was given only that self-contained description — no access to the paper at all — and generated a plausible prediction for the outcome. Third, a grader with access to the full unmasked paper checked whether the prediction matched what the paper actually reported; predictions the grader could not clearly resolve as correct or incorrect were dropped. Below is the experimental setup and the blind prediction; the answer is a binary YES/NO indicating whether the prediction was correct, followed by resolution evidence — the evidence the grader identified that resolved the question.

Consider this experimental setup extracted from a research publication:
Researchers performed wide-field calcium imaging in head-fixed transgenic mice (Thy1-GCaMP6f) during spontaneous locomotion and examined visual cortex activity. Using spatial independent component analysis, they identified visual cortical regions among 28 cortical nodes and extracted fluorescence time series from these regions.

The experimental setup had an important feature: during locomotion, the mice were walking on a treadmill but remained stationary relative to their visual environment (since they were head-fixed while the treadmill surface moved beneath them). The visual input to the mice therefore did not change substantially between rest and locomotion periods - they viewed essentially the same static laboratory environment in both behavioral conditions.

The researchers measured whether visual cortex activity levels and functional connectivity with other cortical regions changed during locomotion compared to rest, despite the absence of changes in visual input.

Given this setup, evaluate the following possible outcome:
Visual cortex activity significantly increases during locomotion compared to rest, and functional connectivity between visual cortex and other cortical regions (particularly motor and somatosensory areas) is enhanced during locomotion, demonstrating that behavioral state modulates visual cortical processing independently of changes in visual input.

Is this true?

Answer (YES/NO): NO